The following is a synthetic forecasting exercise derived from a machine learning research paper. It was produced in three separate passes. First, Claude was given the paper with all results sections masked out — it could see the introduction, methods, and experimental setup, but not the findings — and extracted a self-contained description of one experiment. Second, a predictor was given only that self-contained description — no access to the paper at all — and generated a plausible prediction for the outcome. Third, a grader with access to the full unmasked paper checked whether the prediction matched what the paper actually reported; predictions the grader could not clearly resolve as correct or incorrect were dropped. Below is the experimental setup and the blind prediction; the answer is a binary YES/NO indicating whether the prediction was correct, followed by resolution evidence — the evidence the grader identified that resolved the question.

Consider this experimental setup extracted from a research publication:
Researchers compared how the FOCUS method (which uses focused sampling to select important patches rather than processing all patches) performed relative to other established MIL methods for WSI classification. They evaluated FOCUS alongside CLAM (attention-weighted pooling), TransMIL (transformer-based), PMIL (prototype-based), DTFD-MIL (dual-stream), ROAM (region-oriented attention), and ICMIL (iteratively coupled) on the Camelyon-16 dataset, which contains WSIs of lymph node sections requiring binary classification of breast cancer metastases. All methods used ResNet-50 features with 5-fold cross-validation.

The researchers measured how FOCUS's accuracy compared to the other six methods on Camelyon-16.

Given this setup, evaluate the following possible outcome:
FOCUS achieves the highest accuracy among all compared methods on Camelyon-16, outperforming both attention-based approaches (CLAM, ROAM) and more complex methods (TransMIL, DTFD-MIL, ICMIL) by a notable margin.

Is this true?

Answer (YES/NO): NO